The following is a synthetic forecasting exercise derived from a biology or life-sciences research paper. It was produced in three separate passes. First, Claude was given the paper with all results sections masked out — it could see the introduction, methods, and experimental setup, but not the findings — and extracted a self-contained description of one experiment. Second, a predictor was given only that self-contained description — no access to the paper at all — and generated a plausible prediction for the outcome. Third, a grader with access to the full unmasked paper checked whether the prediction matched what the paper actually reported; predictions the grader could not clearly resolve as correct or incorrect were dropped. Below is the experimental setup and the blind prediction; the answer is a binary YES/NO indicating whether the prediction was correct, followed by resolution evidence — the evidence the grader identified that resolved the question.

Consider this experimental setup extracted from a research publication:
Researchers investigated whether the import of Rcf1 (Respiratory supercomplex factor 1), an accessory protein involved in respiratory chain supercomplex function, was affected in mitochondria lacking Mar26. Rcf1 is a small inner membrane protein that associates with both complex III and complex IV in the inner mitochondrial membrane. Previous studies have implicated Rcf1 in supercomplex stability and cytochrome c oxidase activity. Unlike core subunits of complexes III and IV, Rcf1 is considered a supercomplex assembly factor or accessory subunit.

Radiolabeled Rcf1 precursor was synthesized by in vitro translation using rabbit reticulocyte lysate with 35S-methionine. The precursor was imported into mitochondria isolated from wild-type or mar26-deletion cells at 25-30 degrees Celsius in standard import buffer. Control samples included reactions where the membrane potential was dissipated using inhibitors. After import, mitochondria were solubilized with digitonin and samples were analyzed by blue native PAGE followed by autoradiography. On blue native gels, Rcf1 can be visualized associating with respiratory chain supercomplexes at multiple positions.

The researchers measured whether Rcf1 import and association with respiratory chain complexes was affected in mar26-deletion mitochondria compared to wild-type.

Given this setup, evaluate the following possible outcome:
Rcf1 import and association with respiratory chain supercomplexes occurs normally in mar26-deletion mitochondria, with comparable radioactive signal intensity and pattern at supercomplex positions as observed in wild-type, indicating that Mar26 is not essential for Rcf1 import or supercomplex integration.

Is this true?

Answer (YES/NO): YES